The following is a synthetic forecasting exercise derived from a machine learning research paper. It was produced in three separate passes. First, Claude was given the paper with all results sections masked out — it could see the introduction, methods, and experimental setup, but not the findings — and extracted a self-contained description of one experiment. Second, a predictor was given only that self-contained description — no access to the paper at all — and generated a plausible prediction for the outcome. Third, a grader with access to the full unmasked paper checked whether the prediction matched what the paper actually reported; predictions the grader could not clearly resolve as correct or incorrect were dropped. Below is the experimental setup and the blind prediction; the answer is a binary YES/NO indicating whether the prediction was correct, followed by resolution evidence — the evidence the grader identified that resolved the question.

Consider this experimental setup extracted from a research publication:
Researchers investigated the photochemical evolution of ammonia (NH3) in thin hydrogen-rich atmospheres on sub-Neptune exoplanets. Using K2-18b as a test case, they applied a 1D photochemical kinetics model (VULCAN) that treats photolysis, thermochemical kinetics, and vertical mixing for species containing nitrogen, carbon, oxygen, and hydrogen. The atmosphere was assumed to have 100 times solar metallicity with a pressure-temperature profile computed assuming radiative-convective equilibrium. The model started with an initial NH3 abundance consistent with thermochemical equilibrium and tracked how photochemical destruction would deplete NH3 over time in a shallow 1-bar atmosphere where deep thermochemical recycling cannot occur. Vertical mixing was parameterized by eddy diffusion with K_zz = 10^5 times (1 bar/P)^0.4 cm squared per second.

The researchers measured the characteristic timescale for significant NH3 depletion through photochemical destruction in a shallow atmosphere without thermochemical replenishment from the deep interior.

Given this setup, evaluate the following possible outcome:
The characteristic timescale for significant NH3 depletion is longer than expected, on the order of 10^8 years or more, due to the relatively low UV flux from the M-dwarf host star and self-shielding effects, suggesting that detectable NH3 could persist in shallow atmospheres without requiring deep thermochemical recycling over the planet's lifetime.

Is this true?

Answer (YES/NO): NO